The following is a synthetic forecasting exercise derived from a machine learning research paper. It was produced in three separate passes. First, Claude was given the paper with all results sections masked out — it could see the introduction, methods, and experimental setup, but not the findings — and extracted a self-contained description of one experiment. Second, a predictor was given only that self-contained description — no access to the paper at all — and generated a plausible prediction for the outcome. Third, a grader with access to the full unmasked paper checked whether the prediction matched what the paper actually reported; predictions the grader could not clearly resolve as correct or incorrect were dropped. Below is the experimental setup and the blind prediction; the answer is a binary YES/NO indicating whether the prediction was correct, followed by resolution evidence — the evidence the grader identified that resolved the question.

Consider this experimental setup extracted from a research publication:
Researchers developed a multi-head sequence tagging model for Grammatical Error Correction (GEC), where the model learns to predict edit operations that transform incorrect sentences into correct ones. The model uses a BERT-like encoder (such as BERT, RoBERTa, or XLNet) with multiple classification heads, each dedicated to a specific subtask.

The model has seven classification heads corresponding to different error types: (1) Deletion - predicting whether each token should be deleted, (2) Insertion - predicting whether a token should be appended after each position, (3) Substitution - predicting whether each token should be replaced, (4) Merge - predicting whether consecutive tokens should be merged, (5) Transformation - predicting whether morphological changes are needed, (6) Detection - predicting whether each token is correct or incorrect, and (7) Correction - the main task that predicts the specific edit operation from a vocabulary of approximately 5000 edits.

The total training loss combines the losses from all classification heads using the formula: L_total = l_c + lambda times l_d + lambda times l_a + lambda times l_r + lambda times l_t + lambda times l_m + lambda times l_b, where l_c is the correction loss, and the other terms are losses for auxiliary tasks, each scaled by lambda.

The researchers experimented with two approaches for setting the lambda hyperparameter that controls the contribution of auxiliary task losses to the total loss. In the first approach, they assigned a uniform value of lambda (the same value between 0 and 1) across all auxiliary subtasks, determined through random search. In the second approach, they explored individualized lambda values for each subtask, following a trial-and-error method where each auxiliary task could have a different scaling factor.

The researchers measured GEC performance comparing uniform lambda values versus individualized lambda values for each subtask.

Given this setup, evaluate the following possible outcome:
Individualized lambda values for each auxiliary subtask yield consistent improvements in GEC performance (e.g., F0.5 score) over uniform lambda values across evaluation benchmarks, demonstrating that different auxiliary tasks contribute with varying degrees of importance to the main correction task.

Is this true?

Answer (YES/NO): NO